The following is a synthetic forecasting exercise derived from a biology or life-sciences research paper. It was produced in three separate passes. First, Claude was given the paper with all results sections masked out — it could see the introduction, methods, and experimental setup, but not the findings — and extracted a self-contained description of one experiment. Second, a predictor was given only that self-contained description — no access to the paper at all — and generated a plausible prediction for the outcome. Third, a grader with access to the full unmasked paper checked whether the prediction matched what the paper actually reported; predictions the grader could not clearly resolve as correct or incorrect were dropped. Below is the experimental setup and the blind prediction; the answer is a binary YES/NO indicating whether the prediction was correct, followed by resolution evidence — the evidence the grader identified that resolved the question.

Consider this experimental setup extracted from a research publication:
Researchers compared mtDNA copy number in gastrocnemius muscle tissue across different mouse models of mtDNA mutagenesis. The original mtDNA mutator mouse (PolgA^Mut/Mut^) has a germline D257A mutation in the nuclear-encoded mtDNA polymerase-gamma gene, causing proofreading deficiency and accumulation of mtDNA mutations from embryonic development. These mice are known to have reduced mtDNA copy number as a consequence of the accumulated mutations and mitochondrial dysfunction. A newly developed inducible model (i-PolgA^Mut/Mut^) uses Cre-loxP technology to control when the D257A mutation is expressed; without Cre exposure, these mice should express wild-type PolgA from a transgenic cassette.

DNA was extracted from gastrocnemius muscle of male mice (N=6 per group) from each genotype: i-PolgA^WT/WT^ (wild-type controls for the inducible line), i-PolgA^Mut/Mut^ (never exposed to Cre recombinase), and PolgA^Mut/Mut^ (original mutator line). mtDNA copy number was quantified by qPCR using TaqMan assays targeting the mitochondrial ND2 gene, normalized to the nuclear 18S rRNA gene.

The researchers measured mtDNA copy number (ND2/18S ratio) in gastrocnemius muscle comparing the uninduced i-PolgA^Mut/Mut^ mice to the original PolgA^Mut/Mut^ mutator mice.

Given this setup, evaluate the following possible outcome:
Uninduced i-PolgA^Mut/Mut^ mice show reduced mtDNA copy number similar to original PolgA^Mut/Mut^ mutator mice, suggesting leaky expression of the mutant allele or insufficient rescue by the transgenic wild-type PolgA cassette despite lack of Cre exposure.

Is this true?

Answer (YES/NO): NO